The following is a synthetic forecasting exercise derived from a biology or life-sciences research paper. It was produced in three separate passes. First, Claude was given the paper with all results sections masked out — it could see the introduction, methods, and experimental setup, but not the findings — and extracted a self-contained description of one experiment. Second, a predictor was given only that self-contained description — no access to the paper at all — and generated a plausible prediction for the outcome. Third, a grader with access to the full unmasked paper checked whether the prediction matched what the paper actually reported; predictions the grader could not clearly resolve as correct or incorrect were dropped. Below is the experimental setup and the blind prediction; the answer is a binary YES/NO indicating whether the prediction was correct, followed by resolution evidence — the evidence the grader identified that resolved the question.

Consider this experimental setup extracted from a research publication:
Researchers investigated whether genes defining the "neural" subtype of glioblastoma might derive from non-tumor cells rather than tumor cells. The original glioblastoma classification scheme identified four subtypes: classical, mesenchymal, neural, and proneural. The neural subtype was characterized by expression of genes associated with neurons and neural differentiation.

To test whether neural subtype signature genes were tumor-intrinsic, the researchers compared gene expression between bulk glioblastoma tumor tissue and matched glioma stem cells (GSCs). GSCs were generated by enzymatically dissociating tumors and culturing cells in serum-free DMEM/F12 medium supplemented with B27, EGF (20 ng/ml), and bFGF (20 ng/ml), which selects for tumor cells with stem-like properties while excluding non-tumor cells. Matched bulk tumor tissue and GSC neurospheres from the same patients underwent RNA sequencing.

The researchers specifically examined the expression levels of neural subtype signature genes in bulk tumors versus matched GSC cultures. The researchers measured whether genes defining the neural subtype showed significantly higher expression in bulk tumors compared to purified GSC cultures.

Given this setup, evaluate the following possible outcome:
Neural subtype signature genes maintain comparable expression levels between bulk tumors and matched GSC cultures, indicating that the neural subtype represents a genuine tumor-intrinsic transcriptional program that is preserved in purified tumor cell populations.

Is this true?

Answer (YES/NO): NO